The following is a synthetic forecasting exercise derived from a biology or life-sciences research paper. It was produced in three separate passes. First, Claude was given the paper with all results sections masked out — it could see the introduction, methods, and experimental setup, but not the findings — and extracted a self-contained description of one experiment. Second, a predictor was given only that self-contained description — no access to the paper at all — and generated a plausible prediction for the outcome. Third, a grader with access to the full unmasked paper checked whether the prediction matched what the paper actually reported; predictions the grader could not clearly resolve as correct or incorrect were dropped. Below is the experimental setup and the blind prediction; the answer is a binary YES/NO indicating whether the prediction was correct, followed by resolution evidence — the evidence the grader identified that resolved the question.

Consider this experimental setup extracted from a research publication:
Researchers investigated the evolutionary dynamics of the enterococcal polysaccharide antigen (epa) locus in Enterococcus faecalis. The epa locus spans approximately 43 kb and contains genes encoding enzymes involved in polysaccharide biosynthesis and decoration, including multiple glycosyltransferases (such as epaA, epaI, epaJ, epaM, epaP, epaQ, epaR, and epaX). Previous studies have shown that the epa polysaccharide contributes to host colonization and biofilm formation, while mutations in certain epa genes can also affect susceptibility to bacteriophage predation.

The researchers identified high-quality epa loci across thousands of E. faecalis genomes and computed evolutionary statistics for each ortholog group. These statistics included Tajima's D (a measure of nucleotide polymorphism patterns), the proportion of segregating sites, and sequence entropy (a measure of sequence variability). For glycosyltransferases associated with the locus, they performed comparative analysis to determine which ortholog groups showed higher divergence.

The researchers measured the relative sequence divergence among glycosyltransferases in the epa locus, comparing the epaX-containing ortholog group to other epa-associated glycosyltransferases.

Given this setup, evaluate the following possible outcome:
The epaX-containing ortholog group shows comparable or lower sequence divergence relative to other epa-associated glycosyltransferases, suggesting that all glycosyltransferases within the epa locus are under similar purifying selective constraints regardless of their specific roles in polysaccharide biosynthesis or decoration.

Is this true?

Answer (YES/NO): NO